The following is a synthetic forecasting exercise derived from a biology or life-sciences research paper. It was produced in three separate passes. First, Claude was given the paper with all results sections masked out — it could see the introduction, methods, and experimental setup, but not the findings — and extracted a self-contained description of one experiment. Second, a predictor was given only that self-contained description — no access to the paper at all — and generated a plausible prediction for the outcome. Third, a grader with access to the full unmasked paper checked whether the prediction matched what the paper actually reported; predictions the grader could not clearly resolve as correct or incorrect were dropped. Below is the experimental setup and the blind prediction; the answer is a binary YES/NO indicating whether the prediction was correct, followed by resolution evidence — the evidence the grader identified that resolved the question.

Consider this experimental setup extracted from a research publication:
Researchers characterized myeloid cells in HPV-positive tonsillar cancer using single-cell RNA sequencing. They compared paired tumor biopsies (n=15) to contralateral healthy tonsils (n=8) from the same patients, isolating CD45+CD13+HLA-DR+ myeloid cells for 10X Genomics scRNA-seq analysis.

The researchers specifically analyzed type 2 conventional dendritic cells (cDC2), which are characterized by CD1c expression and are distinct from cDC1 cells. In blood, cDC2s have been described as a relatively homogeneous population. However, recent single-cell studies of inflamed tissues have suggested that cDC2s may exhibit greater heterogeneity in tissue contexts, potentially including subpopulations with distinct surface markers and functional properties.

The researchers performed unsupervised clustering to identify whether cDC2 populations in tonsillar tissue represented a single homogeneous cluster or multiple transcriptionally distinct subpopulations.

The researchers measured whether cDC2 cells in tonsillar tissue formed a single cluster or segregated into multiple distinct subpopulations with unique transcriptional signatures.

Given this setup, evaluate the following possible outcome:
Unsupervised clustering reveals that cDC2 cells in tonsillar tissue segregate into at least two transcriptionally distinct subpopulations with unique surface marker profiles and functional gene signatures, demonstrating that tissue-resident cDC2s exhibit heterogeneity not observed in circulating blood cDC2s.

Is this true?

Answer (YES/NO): NO